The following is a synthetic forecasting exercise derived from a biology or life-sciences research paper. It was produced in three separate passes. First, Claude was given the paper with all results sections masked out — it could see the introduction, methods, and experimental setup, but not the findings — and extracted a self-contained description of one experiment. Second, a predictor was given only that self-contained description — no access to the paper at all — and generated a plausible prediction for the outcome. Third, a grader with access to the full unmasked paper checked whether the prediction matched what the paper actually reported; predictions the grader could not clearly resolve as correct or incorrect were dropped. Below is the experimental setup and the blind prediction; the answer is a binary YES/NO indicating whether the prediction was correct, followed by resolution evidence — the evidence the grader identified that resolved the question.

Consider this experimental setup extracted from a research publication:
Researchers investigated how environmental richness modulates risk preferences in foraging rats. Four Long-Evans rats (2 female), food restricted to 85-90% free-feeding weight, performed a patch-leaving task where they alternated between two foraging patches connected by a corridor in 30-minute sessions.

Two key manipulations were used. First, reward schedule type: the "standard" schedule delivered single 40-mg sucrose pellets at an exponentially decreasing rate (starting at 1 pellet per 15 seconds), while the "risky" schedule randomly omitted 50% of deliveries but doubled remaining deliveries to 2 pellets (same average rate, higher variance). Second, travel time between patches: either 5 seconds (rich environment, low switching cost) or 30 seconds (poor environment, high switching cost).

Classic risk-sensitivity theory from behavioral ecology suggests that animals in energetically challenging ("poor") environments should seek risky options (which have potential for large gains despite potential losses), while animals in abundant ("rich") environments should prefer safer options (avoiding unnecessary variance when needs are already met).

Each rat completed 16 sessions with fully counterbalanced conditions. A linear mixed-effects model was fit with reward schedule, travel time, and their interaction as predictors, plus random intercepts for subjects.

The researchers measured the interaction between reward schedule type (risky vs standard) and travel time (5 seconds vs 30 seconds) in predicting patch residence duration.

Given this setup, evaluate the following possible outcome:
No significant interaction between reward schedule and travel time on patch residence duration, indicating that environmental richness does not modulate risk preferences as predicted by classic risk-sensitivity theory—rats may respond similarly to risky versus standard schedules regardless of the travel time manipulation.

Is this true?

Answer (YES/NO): NO